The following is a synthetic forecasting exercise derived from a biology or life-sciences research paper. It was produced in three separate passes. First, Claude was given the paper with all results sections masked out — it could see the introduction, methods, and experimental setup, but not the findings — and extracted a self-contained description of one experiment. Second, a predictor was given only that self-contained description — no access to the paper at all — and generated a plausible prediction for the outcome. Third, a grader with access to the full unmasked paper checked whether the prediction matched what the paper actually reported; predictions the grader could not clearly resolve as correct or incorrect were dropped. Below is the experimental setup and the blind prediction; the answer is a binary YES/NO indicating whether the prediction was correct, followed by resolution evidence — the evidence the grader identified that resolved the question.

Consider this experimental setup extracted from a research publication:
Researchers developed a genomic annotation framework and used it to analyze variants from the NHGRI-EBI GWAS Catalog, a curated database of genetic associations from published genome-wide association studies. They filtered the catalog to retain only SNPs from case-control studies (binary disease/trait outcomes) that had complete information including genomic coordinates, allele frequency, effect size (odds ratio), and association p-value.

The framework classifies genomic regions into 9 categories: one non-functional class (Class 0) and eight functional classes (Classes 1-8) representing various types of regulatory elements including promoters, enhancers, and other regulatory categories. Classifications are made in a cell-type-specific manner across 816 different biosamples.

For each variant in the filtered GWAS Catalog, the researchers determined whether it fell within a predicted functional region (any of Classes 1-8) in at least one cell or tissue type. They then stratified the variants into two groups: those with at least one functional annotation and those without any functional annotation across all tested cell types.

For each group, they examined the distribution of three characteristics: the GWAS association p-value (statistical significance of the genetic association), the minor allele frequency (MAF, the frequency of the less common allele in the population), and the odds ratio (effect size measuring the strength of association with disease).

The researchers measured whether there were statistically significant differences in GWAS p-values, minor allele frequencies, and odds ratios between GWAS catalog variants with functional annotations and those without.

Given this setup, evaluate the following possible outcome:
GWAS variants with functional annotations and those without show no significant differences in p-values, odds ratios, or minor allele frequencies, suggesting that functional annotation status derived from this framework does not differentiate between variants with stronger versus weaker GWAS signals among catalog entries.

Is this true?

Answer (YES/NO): NO